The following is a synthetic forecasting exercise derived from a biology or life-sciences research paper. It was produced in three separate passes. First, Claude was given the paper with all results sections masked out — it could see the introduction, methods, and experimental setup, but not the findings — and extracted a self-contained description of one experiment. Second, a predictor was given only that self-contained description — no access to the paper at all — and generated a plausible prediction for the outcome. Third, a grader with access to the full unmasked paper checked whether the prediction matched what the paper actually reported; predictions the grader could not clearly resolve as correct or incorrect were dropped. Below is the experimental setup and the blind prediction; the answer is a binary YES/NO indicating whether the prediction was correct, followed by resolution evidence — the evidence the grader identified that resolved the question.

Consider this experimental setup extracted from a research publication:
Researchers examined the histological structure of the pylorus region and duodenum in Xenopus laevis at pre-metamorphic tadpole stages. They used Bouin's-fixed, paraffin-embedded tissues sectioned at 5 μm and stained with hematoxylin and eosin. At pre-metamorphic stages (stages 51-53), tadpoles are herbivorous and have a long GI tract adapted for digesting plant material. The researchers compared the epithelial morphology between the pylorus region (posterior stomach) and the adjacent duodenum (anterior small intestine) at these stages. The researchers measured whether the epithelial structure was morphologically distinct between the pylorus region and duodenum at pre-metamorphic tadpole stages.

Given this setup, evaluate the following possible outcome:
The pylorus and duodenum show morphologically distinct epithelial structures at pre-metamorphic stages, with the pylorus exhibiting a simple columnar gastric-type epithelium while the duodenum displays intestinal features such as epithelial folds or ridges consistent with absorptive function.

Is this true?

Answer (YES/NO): NO